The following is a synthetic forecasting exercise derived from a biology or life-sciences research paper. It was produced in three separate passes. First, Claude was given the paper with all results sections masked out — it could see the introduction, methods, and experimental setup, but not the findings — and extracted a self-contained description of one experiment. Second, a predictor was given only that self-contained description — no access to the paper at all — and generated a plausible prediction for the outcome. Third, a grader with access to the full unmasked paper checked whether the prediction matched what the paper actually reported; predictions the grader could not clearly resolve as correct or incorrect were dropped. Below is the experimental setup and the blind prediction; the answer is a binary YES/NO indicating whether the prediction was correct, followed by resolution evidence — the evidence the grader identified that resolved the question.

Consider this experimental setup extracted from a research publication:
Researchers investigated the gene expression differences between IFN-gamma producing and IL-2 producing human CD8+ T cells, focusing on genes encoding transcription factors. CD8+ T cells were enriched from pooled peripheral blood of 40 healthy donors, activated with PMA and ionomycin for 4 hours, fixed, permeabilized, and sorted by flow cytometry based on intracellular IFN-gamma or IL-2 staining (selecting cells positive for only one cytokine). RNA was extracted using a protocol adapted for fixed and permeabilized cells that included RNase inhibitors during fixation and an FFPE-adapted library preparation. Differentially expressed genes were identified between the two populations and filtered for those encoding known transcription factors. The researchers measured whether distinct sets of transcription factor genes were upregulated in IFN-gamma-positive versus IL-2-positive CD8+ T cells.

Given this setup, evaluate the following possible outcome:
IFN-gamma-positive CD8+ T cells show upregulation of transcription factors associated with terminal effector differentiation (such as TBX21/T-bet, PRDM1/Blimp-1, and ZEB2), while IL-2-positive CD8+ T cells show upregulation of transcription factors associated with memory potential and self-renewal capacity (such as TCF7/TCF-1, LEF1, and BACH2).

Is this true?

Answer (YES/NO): NO